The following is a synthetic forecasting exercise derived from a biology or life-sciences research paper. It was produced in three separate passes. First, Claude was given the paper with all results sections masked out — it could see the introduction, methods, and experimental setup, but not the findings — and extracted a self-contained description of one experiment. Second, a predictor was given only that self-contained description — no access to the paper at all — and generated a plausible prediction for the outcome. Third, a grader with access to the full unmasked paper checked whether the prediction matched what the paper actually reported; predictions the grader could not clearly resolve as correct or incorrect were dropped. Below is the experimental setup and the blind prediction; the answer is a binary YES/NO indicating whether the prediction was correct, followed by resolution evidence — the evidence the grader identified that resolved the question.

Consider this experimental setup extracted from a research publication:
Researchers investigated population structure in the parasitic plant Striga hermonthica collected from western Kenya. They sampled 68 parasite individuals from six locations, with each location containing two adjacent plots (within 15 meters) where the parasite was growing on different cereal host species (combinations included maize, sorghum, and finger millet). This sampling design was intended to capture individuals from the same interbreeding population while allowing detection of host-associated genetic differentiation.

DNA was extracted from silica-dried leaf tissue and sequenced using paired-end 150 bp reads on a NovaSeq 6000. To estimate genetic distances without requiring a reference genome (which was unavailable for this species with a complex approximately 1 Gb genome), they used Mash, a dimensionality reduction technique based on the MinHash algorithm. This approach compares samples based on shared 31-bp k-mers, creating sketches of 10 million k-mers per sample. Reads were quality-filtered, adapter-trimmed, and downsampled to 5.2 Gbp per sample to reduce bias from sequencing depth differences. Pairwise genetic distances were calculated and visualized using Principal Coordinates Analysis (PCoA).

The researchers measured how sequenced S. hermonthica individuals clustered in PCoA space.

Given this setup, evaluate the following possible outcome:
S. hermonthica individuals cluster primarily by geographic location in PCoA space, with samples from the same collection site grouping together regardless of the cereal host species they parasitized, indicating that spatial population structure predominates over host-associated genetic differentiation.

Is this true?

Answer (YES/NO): YES